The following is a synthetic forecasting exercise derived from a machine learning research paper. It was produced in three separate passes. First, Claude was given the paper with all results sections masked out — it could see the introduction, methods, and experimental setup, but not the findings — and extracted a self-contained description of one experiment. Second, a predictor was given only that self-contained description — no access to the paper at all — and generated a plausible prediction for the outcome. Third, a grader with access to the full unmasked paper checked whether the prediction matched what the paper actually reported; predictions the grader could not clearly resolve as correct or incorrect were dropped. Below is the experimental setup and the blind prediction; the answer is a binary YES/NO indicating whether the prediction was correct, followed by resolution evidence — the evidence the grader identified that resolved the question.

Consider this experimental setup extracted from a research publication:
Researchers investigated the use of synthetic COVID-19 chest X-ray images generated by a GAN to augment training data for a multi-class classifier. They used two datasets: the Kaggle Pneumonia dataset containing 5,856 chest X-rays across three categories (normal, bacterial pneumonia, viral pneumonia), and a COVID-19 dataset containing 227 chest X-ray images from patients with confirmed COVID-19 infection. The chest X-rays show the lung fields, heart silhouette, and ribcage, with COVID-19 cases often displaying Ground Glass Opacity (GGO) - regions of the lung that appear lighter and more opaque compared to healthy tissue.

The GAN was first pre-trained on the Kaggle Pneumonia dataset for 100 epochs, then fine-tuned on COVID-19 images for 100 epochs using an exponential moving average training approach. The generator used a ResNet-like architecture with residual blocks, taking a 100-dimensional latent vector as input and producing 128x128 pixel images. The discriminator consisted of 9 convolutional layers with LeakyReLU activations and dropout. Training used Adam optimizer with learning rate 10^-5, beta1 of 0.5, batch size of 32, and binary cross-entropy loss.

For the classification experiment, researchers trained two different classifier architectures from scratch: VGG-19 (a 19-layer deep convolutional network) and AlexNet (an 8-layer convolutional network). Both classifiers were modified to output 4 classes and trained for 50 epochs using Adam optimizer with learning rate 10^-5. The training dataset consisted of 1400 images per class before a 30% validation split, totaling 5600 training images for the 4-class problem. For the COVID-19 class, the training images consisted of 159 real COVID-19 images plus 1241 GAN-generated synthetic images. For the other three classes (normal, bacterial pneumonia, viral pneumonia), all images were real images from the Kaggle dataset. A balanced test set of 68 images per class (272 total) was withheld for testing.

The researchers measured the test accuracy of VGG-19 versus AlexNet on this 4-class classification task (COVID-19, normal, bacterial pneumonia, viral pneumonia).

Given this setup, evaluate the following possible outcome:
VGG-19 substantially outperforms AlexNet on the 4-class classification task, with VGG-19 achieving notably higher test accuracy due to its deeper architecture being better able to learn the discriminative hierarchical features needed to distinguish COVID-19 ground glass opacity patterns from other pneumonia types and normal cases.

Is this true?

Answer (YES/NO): NO